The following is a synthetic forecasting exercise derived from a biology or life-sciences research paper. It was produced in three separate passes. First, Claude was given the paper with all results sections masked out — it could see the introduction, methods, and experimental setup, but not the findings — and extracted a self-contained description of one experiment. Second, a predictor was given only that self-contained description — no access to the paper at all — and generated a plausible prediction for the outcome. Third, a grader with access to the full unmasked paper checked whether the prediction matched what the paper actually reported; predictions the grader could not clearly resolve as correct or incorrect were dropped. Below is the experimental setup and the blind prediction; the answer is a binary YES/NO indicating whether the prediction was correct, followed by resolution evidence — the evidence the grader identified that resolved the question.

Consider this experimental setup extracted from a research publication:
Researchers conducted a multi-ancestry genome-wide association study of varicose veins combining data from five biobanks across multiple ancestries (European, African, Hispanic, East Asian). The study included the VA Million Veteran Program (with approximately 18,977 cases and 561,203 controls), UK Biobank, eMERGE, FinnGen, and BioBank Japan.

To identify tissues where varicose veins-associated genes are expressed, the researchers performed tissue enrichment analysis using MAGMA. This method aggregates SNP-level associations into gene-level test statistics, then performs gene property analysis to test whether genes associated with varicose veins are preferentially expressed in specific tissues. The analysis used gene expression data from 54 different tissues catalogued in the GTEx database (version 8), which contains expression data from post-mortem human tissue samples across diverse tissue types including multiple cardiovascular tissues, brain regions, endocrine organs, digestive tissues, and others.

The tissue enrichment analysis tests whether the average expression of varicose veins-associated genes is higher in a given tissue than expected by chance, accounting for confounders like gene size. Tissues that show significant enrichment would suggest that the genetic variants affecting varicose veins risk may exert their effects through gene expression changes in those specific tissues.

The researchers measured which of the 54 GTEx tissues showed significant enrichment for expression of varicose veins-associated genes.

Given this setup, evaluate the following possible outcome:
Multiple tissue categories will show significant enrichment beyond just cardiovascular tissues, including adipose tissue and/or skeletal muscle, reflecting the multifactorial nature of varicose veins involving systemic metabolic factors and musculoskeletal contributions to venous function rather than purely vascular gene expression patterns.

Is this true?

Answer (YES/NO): YES